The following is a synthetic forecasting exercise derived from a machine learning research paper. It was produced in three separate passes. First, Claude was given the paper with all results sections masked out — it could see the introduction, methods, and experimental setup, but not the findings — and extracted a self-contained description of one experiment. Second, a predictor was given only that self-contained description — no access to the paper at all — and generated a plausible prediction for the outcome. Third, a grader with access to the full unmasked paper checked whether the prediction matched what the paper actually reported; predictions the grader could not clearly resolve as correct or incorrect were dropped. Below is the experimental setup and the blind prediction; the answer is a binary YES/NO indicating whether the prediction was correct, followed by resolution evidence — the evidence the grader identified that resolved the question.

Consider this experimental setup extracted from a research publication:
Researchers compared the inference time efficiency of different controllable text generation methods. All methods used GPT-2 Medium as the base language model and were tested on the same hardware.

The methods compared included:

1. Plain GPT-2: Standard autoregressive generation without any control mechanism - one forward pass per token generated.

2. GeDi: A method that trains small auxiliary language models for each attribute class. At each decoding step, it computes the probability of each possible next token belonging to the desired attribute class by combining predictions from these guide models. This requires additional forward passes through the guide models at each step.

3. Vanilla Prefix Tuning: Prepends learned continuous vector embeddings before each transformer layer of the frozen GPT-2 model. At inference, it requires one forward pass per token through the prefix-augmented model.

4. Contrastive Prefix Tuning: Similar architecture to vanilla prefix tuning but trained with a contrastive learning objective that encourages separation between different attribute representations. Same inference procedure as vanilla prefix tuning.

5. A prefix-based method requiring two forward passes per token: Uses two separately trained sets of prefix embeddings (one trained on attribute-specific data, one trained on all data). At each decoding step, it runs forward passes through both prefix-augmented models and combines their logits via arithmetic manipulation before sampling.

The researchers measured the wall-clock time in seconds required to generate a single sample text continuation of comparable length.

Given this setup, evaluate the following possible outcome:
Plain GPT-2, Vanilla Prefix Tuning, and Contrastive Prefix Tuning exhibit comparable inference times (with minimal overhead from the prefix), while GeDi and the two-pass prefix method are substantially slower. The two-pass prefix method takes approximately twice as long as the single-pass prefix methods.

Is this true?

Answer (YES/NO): YES